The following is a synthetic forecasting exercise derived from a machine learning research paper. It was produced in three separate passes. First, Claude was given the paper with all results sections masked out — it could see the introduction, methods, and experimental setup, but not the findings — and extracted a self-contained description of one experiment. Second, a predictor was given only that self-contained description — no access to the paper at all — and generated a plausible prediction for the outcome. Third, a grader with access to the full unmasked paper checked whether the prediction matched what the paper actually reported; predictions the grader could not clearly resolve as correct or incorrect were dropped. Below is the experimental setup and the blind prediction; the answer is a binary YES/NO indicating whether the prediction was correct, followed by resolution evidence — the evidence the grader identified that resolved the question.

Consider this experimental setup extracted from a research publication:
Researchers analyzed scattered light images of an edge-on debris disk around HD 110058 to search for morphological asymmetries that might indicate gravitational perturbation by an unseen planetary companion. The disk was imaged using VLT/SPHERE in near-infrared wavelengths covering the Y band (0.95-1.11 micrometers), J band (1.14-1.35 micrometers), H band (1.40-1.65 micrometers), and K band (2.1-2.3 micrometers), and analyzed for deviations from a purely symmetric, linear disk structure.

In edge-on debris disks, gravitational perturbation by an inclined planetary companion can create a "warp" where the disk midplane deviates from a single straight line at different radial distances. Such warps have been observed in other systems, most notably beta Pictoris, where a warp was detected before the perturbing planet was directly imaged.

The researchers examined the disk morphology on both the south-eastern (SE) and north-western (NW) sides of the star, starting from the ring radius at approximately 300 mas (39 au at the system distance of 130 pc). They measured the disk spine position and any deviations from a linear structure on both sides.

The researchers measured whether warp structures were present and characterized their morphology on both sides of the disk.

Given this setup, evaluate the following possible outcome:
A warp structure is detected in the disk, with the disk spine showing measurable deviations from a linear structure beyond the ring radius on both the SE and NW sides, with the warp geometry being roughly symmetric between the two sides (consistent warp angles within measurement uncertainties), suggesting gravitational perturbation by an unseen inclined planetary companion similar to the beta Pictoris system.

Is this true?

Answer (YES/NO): NO